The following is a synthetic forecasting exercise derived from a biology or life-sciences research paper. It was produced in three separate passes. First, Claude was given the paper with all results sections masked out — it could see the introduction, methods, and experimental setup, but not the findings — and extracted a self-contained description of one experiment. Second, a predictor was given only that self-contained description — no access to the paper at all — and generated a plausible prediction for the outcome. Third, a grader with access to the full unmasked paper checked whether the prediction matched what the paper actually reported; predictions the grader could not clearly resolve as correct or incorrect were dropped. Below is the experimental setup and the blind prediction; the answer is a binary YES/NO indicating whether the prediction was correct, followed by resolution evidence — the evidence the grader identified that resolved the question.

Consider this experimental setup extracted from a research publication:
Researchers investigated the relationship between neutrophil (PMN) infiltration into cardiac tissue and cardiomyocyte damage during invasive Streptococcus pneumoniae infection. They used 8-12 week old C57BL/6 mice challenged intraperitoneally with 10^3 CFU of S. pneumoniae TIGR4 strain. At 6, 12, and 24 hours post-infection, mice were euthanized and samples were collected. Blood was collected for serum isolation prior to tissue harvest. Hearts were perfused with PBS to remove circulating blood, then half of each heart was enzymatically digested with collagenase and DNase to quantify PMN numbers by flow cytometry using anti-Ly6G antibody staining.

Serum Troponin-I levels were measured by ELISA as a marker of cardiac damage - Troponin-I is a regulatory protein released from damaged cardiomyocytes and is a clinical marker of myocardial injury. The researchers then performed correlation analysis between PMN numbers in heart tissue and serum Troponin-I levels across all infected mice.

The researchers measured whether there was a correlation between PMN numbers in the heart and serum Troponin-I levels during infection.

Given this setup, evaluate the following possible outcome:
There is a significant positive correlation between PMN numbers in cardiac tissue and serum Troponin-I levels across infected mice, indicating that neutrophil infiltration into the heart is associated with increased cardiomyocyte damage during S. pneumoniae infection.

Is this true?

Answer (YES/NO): YES